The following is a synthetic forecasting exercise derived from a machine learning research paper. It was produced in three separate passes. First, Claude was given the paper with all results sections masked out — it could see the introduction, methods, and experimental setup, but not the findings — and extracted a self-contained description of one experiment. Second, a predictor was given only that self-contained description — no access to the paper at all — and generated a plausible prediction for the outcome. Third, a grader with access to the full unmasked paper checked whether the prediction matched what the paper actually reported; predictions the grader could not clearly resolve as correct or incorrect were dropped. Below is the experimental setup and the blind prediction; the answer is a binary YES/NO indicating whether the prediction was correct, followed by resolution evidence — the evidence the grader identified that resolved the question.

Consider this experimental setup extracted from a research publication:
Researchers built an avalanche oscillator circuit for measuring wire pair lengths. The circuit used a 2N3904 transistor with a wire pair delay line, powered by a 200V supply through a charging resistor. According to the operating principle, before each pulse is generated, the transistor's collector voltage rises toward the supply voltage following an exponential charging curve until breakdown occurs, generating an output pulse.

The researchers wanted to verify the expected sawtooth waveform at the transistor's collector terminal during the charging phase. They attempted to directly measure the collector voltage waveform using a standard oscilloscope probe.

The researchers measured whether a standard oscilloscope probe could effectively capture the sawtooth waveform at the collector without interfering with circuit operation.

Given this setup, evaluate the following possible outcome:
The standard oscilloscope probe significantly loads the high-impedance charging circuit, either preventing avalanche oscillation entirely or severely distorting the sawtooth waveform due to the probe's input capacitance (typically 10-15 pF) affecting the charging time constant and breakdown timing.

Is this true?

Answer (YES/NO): YES